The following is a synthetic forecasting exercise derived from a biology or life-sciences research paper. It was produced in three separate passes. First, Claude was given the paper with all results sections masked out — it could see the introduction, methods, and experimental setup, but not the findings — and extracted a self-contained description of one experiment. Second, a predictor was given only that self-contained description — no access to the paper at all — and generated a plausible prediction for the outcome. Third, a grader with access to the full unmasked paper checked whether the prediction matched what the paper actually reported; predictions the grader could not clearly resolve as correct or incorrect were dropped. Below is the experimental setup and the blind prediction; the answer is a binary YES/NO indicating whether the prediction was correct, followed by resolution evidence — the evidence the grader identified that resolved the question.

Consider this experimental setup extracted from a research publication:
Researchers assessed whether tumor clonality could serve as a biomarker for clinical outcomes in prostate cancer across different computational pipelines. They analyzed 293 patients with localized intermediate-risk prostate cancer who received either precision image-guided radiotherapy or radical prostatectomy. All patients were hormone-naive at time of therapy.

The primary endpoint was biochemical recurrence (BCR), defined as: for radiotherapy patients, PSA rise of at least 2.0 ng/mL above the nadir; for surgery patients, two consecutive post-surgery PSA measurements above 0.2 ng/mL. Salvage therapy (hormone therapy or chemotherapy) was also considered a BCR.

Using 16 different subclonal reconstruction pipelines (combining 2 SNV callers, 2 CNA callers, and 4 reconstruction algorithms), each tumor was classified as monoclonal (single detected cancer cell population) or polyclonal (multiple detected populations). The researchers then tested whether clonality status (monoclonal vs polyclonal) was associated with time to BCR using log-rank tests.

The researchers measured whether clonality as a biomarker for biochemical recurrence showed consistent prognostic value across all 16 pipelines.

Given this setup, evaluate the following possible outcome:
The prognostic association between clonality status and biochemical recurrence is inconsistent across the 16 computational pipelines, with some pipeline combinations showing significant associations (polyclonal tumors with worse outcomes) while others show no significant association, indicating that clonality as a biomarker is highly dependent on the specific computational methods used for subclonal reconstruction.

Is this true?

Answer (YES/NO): YES